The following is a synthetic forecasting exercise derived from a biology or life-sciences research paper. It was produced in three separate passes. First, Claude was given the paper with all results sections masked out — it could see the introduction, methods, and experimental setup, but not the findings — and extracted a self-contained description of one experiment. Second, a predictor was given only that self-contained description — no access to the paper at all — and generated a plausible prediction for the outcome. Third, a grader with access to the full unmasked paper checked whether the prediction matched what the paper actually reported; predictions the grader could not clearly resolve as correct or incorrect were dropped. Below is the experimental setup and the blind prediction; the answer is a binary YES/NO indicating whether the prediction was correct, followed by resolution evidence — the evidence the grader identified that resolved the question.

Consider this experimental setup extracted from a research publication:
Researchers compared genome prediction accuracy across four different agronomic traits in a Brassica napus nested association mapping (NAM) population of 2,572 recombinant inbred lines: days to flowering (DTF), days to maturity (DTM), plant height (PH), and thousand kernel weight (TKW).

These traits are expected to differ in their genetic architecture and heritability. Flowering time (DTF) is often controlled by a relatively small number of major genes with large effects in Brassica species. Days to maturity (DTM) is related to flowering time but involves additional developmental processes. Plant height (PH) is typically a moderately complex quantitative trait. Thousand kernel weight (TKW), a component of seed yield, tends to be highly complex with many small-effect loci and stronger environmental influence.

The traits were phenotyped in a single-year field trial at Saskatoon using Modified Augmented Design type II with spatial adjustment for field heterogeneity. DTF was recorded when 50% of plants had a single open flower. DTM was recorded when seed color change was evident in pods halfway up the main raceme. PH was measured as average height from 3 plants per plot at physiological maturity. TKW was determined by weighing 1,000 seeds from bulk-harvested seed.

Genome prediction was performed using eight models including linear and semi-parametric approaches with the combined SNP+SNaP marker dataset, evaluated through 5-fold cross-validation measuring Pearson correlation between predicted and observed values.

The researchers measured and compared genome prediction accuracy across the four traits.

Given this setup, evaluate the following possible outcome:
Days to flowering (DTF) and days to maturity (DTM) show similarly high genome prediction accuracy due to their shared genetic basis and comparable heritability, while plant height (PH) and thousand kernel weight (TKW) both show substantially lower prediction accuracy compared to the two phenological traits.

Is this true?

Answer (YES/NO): NO